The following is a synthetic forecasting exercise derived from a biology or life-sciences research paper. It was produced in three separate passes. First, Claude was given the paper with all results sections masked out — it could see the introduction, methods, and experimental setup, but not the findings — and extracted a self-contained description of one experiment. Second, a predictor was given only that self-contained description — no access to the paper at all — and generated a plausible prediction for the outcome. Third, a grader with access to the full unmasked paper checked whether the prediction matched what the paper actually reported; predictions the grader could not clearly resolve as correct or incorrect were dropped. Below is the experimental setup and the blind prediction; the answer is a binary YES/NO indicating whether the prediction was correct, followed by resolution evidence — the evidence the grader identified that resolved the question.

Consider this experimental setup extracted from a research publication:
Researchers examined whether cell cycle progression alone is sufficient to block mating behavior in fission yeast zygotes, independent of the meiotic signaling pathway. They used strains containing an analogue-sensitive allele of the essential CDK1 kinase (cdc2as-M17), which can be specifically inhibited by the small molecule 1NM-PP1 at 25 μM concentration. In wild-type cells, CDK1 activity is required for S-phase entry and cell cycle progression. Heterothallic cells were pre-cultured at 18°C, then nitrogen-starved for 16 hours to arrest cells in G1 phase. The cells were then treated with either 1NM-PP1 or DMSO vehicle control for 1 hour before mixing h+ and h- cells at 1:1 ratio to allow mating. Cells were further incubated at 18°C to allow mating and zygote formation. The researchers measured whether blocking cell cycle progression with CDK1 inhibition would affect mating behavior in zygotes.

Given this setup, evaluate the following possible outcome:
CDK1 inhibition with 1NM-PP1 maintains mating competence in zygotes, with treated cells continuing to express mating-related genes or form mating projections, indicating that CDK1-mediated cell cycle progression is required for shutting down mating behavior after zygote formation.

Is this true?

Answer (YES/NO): NO